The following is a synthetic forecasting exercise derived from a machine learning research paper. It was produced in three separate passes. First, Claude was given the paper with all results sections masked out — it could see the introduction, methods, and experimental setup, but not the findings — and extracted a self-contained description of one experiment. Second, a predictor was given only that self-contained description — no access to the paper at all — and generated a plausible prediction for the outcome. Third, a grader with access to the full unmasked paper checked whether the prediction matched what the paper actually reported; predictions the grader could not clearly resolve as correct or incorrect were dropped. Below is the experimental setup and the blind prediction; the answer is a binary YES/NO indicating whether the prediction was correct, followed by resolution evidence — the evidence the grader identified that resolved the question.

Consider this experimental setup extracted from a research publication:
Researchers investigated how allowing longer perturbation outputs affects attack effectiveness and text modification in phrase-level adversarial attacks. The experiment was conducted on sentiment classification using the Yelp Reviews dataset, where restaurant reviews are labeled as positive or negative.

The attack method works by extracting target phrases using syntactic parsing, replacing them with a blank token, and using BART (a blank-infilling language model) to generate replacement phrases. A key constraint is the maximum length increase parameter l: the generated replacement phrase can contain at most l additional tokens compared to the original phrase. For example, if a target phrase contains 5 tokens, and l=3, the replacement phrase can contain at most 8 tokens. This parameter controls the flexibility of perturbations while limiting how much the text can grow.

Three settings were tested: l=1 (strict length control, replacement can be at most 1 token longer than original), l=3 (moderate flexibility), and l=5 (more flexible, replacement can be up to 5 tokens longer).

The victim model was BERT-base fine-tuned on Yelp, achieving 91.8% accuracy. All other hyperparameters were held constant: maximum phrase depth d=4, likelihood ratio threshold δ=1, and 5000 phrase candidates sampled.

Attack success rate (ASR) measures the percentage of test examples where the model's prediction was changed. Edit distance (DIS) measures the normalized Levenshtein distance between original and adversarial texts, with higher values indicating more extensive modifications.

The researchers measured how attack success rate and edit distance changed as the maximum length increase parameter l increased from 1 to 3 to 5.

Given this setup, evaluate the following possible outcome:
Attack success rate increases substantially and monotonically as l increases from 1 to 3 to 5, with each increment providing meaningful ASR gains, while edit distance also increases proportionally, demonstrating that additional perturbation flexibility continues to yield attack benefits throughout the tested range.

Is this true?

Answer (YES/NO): NO